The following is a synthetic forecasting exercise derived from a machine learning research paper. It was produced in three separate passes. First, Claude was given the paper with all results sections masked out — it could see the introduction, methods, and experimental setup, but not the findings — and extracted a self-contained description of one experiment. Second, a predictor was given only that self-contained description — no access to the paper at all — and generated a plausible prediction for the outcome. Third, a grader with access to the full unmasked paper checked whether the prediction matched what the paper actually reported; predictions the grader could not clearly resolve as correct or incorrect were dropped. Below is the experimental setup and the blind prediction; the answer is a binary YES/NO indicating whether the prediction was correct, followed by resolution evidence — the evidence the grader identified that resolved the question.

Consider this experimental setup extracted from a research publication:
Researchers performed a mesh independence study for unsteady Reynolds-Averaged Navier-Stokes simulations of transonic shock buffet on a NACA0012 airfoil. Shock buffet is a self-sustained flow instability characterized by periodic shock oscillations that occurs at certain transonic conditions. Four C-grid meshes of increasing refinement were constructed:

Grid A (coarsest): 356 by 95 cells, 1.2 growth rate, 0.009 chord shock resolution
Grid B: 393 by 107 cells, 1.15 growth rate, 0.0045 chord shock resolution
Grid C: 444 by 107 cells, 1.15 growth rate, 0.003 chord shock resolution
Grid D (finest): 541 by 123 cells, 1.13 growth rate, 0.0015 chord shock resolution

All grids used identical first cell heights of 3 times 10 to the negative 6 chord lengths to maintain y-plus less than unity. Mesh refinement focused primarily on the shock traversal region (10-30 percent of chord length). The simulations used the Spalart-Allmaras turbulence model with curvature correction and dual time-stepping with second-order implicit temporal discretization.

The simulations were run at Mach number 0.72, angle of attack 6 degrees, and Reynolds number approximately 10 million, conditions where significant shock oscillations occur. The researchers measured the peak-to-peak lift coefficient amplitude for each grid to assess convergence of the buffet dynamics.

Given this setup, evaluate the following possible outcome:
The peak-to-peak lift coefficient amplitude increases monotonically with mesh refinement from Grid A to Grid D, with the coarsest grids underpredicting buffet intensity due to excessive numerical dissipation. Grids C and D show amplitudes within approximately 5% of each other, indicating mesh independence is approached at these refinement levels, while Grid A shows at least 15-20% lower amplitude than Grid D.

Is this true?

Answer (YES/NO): NO